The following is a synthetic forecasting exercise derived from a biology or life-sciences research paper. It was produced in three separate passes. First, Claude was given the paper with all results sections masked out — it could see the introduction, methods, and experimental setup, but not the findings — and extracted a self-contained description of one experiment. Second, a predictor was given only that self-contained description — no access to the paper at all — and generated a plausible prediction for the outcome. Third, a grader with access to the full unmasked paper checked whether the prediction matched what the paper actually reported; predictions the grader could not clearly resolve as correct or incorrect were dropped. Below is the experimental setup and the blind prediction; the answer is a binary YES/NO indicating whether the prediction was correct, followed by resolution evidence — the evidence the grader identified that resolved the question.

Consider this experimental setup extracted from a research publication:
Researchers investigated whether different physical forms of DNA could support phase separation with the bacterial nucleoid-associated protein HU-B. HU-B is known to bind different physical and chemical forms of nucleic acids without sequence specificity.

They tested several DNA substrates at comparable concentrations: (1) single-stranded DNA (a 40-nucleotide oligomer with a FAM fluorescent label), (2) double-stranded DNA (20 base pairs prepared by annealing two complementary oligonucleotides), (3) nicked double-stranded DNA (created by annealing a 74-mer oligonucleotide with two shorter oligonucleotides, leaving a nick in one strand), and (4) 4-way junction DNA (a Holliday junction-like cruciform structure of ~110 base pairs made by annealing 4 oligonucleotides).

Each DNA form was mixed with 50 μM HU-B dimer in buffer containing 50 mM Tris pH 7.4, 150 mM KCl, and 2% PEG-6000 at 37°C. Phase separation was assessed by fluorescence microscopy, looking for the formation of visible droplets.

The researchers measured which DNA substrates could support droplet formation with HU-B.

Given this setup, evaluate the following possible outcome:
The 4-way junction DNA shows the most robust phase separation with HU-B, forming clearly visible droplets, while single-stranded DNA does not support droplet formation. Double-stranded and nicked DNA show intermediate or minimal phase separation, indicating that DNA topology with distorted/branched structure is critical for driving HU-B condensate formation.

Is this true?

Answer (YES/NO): NO